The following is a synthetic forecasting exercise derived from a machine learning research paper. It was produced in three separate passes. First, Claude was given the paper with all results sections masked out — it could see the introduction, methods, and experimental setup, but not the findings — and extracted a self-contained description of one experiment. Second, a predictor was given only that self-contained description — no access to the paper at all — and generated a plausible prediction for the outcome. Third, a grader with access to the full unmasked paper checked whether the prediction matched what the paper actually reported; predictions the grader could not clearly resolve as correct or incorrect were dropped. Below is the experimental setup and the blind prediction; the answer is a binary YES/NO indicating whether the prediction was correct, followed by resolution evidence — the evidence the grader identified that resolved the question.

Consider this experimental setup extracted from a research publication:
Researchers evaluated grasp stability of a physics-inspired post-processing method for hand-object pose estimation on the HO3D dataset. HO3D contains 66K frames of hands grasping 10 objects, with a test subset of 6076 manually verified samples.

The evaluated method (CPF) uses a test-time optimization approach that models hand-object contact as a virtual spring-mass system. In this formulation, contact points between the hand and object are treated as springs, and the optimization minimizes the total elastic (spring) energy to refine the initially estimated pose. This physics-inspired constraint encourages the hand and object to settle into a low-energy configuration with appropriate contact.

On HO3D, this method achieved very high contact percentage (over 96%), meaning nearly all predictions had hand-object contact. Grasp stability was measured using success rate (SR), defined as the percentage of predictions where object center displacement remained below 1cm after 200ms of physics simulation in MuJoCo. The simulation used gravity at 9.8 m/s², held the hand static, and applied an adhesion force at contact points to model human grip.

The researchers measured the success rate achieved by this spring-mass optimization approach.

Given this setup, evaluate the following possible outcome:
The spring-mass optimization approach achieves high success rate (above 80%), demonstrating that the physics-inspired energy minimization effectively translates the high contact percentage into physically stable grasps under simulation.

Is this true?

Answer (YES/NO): NO